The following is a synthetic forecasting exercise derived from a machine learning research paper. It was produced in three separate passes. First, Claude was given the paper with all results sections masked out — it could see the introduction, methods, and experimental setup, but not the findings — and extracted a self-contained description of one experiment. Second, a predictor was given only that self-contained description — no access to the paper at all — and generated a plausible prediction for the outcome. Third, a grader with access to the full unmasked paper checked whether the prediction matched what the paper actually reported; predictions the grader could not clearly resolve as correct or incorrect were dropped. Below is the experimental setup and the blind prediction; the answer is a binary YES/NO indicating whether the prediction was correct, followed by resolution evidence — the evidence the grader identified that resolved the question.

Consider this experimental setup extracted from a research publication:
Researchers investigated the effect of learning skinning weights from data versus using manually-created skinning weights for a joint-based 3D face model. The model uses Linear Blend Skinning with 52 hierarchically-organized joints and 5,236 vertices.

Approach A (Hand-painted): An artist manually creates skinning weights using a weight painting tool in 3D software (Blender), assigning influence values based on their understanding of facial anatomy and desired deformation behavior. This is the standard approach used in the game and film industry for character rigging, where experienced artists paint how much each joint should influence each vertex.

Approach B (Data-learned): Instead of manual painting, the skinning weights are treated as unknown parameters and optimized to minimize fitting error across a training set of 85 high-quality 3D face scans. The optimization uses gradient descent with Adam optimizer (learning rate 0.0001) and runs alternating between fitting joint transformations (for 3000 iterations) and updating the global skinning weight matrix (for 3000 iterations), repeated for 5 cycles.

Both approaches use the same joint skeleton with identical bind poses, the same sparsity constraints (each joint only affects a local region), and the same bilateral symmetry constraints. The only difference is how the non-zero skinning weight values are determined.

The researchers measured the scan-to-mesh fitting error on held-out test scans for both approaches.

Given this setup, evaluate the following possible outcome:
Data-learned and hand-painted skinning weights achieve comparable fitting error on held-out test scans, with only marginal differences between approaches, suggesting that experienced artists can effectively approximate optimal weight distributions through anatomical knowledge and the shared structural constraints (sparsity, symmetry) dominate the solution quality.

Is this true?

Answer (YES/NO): NO